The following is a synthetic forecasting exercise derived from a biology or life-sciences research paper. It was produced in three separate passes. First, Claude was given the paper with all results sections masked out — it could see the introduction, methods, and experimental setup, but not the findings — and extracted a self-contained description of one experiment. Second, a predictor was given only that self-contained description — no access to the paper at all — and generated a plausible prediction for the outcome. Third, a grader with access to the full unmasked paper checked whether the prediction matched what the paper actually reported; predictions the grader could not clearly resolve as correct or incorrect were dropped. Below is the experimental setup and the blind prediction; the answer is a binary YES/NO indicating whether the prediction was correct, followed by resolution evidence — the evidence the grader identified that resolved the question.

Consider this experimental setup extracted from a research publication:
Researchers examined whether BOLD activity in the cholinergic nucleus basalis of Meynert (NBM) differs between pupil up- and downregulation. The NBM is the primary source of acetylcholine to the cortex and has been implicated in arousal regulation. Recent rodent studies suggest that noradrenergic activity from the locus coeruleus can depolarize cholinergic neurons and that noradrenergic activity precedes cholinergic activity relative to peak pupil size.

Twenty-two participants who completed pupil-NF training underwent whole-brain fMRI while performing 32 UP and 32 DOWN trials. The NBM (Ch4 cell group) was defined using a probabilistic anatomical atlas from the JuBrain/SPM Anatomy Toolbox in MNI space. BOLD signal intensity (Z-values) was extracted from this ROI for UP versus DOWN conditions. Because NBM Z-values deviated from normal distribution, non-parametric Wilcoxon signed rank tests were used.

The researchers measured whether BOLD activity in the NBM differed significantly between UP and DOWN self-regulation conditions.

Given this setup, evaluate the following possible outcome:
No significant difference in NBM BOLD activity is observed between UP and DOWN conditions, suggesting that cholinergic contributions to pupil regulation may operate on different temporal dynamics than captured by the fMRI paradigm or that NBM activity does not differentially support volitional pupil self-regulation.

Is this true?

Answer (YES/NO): YES